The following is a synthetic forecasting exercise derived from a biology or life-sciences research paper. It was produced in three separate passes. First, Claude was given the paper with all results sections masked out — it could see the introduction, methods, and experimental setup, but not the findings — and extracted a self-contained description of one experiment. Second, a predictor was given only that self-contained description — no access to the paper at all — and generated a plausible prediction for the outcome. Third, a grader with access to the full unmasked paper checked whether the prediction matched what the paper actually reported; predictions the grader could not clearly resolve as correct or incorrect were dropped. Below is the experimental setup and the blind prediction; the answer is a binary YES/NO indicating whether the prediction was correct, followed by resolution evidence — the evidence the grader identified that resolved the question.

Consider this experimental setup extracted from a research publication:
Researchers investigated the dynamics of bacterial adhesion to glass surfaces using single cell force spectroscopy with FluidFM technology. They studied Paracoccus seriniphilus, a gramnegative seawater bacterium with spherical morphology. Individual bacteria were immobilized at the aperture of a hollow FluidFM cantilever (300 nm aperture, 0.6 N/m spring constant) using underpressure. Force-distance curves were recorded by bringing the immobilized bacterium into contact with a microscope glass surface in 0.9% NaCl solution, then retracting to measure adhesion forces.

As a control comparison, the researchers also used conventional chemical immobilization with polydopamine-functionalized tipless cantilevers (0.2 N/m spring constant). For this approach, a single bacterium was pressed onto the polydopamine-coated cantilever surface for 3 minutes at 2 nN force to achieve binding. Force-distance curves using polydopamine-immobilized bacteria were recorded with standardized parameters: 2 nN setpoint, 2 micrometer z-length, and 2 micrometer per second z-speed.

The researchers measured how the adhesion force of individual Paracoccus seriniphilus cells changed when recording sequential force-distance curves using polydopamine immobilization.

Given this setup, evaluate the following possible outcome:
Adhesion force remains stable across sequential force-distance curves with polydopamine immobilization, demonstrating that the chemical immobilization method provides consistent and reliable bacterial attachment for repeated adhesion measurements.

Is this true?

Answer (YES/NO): NO